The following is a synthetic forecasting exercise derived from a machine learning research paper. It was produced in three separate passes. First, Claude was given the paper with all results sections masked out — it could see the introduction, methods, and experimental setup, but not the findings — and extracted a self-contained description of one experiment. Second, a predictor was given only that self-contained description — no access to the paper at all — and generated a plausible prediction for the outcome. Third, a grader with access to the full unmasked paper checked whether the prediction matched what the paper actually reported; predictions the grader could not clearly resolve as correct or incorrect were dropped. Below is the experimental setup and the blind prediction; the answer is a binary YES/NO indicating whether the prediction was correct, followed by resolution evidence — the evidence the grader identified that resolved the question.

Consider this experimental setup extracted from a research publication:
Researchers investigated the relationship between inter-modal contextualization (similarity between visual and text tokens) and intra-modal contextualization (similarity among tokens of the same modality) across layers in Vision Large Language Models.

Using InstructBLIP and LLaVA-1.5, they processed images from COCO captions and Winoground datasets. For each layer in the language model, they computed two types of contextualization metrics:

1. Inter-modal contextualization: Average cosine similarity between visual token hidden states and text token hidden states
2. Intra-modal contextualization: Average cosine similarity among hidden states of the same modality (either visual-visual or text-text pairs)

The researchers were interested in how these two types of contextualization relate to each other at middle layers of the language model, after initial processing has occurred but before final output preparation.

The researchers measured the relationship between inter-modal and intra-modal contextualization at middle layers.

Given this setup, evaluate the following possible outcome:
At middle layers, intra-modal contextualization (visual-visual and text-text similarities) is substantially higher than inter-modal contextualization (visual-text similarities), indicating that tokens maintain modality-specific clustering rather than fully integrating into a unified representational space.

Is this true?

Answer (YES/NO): YES